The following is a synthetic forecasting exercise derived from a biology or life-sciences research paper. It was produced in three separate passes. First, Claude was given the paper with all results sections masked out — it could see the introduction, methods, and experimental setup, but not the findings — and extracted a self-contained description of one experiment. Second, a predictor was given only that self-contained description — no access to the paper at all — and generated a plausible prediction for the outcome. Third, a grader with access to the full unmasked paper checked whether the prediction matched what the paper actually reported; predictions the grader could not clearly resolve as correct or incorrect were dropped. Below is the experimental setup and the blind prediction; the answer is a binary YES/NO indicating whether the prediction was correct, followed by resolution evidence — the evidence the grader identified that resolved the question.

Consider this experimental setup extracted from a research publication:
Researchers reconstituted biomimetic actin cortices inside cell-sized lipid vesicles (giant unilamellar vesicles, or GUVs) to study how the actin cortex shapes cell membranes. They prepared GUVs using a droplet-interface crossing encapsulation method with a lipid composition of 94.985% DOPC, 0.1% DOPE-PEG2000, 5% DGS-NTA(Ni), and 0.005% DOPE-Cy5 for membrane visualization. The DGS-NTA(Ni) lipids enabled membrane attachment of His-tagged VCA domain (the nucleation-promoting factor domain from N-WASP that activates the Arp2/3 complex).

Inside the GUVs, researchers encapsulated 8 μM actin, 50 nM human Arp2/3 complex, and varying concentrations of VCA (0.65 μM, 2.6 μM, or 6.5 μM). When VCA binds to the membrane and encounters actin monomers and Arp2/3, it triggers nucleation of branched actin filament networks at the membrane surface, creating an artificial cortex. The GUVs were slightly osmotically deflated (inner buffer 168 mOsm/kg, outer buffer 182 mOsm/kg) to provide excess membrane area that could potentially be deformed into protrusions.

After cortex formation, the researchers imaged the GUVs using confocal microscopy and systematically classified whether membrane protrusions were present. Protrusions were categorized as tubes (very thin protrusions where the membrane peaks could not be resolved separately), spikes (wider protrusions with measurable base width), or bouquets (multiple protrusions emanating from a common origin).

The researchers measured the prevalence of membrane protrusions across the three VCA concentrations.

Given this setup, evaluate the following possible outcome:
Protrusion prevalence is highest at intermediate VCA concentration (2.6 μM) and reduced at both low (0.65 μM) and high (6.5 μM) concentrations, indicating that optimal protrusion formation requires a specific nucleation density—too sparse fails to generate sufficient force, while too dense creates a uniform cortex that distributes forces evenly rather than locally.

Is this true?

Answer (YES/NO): YES